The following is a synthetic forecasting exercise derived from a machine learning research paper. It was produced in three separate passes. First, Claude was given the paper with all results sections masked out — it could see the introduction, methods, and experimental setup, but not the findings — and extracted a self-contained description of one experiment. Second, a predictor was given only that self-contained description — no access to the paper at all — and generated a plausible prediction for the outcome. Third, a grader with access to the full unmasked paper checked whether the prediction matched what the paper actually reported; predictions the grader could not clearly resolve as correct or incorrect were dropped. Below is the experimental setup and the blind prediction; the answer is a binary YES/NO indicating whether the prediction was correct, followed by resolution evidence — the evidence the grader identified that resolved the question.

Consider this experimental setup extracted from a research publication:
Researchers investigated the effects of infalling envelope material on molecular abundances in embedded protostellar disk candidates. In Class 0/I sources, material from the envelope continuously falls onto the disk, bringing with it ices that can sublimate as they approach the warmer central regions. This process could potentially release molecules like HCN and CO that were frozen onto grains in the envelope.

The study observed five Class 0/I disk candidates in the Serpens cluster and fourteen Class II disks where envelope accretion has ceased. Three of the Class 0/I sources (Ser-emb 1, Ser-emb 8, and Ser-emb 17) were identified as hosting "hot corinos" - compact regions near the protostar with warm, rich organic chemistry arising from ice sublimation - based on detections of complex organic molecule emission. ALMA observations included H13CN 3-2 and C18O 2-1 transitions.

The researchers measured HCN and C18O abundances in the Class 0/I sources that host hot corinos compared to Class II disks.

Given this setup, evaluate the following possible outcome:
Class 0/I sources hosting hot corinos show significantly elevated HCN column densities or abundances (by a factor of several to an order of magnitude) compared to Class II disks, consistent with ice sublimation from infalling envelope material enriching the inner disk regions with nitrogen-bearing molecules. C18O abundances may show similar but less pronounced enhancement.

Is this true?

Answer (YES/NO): NO